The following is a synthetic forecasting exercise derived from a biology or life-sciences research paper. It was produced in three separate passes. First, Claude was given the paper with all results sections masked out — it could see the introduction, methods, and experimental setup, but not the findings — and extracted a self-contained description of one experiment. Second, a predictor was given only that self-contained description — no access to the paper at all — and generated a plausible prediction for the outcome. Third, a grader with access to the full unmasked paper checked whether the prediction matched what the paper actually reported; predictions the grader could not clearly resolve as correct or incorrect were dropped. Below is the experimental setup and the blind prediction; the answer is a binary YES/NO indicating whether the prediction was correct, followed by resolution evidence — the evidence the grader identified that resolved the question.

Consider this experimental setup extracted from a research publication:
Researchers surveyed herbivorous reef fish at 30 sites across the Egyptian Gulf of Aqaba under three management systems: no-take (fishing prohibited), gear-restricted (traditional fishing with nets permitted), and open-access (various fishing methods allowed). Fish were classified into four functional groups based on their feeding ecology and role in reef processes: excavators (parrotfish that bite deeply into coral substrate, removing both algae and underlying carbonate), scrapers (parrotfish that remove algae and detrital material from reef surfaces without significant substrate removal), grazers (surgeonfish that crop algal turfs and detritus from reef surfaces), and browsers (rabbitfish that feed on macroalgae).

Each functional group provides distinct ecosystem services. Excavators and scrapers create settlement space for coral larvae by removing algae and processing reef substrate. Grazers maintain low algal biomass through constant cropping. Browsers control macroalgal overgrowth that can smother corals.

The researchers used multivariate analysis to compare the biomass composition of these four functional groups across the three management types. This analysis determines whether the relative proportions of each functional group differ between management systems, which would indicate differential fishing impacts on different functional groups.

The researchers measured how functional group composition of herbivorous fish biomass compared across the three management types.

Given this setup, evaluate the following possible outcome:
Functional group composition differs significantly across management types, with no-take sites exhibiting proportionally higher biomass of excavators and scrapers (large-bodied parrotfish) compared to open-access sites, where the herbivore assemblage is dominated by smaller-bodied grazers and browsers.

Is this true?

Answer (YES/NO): NO